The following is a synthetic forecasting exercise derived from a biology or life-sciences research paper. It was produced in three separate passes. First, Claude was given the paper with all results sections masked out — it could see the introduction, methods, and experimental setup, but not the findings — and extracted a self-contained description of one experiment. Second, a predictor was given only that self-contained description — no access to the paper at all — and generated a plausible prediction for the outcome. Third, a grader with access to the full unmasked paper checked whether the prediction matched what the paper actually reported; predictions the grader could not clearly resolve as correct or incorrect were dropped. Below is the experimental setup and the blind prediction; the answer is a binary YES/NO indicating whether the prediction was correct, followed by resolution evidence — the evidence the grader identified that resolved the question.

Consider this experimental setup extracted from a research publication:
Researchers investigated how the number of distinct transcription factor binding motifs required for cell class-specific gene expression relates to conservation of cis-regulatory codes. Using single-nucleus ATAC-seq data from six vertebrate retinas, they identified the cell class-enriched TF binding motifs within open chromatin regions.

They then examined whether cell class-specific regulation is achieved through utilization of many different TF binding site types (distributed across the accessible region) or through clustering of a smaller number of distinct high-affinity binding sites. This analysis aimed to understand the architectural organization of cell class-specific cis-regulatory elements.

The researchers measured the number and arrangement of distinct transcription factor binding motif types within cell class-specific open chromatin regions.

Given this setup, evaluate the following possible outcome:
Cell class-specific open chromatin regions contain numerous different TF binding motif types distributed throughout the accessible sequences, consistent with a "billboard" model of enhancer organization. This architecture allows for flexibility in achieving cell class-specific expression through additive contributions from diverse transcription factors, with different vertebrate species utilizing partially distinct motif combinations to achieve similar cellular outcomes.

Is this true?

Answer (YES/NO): NO